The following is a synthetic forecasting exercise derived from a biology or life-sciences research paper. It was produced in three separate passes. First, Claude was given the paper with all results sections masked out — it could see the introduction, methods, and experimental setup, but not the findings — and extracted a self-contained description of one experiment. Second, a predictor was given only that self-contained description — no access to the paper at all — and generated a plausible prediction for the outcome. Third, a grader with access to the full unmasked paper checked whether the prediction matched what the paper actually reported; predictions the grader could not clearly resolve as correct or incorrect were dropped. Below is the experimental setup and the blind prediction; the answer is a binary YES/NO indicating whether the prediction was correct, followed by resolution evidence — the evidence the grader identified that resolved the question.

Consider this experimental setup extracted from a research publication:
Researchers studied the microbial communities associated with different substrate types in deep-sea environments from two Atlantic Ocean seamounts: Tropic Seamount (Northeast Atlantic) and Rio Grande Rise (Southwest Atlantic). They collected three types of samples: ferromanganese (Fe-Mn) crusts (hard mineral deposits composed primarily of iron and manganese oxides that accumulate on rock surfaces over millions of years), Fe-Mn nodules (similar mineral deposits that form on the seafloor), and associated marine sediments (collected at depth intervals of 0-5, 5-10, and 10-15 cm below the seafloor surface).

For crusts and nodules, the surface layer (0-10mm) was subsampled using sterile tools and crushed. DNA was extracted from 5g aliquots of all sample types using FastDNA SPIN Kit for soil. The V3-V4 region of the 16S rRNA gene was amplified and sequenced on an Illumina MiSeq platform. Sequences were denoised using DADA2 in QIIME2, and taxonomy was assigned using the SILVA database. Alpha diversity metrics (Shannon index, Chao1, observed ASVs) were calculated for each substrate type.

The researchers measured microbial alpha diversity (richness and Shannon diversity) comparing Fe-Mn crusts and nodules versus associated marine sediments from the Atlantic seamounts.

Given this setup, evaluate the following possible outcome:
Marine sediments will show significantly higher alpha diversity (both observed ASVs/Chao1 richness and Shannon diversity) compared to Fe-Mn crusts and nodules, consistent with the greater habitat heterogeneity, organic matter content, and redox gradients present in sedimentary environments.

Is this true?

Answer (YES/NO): YES